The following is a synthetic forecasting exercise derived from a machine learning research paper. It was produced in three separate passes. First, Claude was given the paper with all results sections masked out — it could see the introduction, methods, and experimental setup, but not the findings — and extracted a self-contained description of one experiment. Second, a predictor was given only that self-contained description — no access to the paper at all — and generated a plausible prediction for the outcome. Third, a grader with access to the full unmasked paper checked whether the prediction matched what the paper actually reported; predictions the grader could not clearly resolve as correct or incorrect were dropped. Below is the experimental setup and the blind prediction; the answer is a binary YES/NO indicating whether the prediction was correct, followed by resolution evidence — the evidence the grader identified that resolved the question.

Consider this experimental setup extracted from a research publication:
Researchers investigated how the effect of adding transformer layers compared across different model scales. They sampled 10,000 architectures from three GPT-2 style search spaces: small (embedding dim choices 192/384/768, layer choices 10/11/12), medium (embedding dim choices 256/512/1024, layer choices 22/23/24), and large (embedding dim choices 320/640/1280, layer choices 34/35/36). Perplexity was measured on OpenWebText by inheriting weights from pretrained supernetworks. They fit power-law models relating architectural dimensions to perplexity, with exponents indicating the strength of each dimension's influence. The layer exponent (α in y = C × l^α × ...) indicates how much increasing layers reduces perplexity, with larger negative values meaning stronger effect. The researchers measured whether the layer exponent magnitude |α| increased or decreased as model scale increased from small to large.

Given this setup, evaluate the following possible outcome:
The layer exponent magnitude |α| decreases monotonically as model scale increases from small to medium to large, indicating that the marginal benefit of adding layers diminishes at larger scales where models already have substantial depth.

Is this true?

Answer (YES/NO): YES